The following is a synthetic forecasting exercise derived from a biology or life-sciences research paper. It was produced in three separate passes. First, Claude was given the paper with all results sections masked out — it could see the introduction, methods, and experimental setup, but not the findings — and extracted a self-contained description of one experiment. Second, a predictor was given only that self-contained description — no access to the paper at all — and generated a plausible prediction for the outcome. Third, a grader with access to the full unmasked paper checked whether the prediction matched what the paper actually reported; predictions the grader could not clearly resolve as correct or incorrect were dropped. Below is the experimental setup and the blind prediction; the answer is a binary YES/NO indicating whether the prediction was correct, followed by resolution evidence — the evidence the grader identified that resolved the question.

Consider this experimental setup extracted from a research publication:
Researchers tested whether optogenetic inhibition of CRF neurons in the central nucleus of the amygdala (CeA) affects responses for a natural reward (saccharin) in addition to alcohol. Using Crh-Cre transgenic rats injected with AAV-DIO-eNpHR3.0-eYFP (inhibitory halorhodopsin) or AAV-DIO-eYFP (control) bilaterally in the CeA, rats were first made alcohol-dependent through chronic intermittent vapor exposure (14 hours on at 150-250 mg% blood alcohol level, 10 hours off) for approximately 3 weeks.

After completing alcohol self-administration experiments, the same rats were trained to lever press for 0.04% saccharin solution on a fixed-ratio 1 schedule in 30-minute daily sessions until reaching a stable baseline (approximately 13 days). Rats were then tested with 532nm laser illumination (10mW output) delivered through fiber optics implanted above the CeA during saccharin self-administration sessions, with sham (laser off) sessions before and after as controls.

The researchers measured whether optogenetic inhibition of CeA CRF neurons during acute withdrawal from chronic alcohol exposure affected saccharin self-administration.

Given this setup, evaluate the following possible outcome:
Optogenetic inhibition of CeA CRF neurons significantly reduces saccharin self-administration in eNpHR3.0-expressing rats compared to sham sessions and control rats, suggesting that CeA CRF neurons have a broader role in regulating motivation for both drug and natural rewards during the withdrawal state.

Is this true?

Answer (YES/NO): NO